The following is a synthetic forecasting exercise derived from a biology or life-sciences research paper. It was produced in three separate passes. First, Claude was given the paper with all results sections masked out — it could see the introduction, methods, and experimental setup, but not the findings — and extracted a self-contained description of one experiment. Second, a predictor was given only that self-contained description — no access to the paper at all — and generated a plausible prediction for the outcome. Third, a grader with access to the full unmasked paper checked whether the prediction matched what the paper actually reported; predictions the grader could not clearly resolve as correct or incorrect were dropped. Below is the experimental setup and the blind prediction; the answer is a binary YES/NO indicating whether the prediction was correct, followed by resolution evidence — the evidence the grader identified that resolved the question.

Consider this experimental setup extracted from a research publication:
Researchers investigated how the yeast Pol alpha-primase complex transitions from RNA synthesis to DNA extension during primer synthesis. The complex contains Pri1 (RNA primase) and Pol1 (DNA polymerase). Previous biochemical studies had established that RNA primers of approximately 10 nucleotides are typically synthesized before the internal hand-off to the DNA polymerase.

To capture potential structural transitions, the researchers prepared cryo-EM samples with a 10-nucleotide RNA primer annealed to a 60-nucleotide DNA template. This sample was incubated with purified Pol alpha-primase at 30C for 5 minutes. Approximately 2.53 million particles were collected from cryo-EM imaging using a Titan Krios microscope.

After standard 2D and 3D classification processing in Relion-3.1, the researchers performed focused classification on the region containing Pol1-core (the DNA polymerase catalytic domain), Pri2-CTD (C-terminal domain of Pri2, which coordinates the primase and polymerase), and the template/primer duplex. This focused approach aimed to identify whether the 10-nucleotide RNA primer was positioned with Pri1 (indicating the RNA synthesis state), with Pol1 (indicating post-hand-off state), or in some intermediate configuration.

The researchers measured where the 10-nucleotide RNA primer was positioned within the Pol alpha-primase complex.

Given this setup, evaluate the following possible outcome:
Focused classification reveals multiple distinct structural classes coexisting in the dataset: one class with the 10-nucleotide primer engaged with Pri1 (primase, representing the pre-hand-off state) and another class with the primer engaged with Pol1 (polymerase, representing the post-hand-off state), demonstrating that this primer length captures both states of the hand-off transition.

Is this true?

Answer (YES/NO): NO